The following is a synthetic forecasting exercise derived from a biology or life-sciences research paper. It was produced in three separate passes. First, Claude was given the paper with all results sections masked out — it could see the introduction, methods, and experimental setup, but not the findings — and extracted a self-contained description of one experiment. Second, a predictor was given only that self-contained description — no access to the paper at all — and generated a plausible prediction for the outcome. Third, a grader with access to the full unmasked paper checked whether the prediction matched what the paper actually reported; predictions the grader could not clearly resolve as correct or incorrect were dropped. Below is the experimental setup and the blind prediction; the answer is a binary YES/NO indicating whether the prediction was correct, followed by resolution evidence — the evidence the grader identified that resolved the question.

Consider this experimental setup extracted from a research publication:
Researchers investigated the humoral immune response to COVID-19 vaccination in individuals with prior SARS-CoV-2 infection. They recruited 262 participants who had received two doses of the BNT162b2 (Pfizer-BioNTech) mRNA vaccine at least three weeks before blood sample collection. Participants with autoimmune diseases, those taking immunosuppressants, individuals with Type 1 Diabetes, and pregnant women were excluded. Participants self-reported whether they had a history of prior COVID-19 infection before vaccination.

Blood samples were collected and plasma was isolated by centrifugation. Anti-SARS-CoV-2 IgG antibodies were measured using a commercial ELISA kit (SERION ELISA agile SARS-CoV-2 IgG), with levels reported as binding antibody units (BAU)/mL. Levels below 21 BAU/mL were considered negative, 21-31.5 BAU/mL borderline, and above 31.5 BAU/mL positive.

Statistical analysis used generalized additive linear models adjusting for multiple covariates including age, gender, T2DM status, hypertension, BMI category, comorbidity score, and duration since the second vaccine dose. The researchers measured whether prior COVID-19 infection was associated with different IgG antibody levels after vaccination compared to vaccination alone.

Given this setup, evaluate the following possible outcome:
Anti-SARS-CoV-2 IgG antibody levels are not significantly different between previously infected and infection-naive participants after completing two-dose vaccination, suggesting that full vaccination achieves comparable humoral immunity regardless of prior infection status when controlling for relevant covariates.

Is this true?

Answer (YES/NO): NO